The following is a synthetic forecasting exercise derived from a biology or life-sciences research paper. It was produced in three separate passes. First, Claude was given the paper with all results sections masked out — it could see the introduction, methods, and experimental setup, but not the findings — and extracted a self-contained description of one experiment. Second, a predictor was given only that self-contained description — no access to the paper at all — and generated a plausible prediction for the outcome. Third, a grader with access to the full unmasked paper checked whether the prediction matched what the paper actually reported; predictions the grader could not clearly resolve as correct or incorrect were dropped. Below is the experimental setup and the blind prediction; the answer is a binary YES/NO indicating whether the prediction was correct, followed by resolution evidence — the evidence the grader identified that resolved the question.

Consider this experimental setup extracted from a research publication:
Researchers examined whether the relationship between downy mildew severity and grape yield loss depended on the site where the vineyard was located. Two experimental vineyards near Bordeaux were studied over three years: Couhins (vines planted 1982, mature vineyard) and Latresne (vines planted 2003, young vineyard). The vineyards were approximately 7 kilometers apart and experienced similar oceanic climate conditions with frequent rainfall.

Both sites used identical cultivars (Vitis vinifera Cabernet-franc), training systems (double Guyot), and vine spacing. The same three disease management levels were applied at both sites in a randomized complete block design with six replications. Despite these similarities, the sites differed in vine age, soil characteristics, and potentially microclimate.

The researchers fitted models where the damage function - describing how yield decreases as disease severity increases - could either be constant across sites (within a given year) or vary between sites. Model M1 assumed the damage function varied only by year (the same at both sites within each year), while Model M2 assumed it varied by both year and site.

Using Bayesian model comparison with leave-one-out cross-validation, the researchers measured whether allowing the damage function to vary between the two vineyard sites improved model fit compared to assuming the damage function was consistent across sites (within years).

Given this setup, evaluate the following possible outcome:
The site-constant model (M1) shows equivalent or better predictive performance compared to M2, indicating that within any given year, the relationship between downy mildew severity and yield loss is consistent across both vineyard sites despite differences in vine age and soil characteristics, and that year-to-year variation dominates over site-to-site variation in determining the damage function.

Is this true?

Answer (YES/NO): NO